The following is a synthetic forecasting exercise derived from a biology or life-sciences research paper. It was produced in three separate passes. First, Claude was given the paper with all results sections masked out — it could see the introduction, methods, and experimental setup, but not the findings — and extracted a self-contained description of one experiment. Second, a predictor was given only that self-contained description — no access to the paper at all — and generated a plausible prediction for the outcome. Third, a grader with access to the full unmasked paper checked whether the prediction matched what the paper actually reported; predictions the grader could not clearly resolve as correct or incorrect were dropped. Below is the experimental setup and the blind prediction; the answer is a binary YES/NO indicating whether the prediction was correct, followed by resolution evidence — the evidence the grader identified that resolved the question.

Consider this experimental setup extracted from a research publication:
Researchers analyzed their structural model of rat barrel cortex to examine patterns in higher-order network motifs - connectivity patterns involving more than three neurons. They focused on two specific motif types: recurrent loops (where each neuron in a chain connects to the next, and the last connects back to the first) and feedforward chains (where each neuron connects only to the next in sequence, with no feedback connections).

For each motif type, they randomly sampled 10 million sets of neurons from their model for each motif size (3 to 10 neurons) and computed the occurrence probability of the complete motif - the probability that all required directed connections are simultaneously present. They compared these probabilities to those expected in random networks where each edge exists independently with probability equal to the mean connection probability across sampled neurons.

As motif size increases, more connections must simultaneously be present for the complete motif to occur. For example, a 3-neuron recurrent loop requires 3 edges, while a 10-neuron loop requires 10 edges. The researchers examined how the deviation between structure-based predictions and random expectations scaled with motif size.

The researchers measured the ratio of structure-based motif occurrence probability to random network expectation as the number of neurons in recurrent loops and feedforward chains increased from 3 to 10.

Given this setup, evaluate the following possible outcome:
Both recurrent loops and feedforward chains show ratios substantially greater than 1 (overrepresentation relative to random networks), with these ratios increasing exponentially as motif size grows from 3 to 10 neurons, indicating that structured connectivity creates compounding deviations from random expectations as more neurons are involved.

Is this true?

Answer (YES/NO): NO